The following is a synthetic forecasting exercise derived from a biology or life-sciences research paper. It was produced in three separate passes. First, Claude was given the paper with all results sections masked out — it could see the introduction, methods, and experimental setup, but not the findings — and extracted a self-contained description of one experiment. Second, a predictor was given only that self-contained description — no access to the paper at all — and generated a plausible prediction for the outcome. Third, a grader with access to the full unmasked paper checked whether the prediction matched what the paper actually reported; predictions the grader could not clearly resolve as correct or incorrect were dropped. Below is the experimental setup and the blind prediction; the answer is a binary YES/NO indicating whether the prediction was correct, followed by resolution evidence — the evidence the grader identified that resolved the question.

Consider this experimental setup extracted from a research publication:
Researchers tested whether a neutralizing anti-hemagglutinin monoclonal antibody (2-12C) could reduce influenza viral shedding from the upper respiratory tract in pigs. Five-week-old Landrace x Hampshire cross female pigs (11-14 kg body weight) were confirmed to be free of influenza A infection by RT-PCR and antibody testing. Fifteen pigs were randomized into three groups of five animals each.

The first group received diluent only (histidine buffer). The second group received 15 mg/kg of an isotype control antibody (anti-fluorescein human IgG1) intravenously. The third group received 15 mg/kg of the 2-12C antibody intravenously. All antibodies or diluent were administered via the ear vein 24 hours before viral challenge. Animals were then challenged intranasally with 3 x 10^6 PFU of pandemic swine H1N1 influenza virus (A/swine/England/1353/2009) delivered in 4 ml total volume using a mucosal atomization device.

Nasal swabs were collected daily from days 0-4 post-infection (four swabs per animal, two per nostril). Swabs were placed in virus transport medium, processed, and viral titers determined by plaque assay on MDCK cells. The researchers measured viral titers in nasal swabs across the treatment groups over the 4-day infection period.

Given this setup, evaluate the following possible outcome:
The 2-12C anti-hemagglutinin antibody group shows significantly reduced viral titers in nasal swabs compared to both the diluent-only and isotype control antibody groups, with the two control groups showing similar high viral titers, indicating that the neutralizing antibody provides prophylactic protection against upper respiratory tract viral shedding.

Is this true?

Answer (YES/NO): YES